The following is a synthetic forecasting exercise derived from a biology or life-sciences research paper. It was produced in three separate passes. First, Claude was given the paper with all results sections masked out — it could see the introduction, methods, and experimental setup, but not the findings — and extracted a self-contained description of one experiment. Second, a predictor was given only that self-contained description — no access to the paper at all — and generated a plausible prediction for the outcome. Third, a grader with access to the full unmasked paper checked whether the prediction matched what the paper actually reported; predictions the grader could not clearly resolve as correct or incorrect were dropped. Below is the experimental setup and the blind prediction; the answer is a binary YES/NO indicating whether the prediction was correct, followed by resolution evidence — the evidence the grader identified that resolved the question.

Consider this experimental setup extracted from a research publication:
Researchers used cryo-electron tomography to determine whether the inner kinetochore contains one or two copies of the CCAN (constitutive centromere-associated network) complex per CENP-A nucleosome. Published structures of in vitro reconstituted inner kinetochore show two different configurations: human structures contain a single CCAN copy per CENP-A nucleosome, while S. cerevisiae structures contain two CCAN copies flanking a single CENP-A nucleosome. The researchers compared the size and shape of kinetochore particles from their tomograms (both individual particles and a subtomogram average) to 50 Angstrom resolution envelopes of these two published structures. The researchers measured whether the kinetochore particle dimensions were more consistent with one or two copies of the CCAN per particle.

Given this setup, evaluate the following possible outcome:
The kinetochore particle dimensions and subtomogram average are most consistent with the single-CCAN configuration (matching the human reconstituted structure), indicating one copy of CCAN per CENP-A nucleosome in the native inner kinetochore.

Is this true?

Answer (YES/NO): YES